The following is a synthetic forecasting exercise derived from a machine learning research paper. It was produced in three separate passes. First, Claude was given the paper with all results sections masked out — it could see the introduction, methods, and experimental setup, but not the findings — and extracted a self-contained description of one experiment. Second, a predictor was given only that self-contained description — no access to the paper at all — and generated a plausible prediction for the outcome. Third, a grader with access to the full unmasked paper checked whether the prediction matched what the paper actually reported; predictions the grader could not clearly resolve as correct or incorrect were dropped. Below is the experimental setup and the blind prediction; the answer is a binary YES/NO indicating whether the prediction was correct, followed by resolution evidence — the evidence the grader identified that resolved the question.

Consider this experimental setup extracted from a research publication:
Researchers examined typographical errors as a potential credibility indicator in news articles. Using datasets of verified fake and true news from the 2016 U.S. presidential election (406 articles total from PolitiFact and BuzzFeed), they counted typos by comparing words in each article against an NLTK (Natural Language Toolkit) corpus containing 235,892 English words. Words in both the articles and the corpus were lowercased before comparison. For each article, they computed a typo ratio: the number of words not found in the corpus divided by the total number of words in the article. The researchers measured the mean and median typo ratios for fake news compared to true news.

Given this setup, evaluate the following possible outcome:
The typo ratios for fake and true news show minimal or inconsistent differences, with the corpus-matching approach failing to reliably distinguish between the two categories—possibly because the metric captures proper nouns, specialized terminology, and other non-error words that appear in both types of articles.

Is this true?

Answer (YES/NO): NO